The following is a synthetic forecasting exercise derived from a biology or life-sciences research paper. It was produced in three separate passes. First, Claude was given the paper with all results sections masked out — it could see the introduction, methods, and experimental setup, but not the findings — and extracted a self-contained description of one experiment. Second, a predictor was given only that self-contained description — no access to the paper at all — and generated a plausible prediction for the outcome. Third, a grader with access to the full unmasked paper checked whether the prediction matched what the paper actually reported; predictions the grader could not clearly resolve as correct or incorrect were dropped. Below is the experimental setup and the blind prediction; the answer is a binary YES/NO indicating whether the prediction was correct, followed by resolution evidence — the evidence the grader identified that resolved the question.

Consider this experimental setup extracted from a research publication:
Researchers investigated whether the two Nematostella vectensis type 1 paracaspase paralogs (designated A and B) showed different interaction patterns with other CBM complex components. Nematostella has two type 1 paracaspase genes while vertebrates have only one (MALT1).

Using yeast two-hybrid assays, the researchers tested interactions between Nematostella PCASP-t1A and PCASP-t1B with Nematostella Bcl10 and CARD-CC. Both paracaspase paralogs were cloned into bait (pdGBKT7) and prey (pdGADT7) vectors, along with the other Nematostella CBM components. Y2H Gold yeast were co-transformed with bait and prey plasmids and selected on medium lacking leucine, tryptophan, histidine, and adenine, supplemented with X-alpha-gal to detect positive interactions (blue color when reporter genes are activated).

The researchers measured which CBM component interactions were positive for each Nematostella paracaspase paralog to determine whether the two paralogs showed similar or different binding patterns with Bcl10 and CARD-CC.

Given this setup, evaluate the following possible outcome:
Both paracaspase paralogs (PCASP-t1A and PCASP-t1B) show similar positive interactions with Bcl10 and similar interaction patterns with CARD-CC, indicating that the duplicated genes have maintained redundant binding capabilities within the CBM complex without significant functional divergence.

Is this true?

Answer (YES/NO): NO